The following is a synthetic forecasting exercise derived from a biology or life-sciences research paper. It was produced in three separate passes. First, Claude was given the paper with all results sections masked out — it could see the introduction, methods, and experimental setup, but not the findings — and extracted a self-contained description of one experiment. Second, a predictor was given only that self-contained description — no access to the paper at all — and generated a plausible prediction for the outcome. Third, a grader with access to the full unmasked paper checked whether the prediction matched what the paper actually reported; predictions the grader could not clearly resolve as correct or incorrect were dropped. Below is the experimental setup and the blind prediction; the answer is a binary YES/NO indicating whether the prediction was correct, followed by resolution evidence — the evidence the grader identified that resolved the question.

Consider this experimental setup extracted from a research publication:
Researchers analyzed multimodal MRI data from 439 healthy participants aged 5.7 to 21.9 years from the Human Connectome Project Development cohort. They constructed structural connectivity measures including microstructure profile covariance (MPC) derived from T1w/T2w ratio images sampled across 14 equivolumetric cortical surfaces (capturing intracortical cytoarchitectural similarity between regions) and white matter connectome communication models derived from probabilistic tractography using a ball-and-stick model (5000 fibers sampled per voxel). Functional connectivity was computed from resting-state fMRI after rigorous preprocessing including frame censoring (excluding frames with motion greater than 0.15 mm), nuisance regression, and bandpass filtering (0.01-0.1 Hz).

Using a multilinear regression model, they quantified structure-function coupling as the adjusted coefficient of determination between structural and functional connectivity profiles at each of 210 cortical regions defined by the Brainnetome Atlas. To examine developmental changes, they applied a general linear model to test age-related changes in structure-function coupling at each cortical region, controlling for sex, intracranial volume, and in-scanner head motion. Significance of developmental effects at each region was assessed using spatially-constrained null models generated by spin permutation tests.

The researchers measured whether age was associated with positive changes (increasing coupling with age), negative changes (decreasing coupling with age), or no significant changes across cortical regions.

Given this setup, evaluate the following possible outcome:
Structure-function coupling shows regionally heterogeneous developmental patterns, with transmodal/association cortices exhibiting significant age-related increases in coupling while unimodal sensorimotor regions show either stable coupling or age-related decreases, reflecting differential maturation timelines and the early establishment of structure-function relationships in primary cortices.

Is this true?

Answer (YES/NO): NO